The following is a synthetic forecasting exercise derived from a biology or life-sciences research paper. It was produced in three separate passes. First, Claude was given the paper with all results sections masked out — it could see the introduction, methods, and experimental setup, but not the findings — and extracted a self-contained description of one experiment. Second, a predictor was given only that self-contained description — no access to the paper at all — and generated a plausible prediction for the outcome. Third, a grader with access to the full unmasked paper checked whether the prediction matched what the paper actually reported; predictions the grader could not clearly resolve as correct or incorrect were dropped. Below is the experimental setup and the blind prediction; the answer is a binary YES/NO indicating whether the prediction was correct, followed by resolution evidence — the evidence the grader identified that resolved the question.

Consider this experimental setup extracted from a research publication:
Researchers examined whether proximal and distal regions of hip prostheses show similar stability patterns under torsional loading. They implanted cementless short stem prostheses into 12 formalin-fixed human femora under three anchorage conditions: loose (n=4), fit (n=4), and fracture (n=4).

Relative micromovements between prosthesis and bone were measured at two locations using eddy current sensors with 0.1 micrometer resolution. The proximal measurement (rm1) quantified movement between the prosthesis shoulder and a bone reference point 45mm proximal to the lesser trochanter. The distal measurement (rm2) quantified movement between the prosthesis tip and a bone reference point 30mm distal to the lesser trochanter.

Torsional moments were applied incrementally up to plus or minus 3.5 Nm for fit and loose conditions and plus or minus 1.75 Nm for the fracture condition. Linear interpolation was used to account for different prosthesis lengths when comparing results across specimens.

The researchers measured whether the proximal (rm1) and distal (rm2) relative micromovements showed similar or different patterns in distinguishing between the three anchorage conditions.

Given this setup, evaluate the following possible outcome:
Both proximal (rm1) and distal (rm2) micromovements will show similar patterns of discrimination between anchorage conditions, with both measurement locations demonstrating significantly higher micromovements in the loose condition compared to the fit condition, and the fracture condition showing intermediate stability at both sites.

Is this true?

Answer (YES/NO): NO